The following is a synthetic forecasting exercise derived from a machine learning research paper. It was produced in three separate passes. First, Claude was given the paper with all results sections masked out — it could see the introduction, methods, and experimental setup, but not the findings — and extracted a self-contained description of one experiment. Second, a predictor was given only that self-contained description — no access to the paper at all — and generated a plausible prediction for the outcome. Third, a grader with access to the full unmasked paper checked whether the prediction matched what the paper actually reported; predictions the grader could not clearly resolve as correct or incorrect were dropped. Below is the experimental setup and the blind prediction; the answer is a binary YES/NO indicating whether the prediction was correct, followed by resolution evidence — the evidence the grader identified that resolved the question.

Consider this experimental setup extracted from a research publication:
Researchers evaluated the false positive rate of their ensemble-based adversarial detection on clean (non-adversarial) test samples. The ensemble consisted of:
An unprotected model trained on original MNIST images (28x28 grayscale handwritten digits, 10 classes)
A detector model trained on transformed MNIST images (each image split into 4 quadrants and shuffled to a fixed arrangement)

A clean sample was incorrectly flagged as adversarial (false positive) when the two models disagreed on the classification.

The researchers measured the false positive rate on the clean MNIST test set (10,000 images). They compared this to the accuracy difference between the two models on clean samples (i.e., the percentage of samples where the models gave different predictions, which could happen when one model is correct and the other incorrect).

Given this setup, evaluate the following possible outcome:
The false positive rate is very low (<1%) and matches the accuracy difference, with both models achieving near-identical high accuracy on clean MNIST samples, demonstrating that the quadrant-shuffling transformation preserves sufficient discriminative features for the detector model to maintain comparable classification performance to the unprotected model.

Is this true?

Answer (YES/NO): NO